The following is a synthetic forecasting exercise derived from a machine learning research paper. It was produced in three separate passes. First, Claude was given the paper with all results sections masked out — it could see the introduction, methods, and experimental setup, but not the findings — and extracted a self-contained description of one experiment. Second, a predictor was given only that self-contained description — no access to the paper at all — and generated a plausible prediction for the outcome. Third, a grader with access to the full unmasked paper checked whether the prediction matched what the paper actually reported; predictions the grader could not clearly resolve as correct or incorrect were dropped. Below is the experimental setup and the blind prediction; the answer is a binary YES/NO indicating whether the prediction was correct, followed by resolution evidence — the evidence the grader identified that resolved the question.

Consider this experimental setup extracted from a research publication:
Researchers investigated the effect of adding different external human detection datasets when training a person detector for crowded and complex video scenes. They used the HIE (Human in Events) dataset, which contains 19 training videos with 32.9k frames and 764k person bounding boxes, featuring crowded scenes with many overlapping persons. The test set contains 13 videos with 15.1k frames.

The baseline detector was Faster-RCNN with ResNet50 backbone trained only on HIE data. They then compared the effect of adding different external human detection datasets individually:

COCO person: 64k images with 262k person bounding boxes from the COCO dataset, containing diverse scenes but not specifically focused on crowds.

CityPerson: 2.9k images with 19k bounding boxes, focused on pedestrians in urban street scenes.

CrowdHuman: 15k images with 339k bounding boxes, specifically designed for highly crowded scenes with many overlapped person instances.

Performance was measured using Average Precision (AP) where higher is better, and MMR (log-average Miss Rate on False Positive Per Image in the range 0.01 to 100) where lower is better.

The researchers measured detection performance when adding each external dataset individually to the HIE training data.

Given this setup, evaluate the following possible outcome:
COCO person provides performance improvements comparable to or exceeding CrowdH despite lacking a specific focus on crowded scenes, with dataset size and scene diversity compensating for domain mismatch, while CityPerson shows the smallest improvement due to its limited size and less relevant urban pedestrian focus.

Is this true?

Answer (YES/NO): NO